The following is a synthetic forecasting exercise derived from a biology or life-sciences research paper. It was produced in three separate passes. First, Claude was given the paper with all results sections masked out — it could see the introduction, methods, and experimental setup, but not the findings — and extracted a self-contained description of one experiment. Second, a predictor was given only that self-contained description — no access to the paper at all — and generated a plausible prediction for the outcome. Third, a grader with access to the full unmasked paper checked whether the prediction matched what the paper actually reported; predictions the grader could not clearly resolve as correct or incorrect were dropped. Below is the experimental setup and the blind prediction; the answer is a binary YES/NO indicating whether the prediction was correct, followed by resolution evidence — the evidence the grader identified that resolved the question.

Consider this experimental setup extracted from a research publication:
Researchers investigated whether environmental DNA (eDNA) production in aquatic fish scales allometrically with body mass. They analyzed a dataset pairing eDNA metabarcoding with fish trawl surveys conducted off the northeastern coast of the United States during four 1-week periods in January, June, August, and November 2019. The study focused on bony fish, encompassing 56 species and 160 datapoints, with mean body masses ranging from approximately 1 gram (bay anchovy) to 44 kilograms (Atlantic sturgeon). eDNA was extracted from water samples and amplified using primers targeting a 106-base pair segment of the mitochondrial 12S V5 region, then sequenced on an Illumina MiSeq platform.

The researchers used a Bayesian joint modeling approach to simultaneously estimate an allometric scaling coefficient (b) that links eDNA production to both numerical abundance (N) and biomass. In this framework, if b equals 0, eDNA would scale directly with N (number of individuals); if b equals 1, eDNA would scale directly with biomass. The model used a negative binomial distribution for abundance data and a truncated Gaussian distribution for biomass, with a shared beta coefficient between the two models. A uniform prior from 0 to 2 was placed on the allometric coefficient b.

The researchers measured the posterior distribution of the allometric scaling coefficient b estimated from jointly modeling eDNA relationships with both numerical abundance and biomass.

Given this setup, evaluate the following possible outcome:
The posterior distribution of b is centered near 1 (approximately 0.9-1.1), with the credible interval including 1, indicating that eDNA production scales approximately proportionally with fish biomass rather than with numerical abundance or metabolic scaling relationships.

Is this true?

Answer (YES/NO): NO